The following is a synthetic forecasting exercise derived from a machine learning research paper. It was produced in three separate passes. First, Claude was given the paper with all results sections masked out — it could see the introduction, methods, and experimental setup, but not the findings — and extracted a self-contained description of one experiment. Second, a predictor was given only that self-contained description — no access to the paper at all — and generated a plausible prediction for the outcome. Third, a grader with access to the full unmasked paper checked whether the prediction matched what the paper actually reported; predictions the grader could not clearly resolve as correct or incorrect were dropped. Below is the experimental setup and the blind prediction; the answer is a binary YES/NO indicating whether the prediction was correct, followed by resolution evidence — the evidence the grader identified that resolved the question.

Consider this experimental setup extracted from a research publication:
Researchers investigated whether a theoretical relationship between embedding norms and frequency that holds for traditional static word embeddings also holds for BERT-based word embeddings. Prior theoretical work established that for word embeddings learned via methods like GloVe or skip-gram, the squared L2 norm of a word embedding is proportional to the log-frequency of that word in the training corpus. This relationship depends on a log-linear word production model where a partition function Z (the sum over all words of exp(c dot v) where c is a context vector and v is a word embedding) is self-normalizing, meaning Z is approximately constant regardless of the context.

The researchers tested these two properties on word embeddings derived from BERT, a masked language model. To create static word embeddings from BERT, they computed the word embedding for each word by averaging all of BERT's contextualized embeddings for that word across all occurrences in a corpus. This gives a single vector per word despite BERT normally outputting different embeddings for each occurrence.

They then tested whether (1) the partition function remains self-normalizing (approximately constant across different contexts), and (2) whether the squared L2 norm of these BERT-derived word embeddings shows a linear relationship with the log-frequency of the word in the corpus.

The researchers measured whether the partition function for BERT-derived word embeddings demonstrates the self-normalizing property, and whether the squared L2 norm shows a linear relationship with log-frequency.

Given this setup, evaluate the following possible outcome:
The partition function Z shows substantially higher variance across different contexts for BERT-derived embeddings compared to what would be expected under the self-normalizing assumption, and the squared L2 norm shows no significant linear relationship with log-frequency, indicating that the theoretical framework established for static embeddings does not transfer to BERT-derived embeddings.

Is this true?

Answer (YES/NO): NO